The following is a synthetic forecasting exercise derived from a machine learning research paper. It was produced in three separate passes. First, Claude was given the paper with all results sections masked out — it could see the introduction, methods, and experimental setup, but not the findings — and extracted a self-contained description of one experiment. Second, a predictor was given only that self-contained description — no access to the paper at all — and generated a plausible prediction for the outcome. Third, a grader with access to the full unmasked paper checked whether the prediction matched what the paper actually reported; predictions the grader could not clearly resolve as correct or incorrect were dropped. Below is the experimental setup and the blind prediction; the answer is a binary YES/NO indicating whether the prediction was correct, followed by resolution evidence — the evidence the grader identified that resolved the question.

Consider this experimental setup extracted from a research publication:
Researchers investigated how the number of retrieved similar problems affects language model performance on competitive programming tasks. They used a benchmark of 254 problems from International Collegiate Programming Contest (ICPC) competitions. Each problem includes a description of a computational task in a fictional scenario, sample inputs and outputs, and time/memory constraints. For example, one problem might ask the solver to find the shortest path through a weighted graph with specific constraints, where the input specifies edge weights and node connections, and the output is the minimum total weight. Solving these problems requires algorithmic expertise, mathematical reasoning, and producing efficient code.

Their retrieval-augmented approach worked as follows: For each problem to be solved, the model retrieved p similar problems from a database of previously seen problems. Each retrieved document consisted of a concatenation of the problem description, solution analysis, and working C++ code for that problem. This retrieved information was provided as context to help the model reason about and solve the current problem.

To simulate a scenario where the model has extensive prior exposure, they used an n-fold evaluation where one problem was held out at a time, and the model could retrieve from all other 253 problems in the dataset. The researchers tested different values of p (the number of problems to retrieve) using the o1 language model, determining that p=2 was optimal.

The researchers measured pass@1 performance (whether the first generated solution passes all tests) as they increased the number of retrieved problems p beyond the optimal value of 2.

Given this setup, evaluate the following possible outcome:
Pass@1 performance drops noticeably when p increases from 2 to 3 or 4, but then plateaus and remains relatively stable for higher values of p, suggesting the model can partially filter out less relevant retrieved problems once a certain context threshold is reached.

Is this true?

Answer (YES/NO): NO